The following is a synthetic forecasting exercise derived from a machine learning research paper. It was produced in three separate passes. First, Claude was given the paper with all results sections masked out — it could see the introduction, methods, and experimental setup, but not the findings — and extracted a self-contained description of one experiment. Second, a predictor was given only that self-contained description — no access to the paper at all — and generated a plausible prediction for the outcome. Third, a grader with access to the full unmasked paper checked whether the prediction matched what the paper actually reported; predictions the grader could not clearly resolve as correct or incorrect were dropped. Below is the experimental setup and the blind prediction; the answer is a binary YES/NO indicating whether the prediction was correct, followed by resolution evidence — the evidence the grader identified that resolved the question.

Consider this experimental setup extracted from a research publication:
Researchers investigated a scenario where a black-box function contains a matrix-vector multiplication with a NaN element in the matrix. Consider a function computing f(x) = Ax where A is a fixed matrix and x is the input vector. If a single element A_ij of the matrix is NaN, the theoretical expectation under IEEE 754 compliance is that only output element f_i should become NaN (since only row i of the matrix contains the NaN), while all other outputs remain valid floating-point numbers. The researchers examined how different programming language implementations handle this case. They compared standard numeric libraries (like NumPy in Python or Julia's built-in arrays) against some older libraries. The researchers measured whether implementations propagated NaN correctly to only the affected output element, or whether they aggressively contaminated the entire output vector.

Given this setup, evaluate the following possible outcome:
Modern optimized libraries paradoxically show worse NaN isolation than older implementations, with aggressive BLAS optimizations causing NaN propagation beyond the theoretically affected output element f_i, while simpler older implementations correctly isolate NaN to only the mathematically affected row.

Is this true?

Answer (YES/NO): NO